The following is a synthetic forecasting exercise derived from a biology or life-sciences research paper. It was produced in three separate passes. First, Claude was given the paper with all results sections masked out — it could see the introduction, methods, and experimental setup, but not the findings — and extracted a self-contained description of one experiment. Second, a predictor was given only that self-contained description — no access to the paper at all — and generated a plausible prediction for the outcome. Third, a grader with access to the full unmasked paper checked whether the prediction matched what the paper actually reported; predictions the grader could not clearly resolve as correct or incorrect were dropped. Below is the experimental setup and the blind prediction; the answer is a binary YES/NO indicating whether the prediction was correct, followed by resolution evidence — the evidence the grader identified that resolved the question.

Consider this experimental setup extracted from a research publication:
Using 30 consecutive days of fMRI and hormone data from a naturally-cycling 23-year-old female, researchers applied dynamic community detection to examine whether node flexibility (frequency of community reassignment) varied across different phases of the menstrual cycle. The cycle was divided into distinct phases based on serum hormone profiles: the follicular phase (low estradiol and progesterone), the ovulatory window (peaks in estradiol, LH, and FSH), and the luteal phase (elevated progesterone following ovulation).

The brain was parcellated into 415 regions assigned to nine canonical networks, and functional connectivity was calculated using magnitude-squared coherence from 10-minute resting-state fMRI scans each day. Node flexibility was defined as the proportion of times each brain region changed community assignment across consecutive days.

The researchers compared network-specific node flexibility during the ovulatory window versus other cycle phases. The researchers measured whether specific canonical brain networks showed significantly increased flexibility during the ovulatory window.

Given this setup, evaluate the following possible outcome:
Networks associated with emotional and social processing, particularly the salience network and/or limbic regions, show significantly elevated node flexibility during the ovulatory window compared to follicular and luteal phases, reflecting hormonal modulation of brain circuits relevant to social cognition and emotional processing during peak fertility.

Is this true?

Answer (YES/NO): YES